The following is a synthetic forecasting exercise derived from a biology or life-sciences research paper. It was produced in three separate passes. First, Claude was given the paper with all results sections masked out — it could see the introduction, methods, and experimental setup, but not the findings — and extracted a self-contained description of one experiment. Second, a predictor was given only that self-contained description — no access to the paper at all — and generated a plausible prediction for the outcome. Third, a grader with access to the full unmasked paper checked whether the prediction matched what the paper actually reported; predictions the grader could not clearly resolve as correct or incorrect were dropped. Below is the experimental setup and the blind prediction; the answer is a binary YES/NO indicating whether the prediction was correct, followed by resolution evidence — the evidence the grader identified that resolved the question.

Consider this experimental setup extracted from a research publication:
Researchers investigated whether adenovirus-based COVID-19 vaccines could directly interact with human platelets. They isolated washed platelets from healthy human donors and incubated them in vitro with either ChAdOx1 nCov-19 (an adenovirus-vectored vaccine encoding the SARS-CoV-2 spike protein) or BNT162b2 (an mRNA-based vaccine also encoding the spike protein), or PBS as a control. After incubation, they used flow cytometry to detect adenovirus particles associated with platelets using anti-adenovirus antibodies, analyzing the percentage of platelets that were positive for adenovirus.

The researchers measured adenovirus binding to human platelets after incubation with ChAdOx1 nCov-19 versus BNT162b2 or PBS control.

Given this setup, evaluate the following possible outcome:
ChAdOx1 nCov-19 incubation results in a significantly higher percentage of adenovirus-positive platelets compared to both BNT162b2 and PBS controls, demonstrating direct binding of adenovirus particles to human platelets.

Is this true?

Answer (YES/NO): YES